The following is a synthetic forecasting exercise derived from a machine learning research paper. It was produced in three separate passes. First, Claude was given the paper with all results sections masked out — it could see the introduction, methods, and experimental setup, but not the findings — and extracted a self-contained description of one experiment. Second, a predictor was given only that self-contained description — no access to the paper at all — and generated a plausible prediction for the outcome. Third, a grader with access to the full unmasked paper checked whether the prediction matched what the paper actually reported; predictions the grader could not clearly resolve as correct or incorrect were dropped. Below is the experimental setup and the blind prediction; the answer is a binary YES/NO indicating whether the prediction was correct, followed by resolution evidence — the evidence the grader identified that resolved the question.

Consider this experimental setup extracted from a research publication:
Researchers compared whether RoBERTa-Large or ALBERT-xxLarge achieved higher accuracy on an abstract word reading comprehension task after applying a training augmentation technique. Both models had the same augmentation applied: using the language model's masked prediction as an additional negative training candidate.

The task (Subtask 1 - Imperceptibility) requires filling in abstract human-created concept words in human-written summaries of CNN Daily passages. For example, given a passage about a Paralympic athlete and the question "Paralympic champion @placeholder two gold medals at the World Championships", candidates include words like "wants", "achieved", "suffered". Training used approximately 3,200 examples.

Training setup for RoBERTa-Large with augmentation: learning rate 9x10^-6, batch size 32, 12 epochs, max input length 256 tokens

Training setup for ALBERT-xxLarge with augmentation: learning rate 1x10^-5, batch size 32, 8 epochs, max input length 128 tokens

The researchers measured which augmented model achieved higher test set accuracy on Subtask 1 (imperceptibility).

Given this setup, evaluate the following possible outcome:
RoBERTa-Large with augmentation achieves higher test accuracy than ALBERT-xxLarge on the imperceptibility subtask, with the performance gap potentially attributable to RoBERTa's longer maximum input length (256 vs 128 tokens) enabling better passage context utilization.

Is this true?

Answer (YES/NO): YES